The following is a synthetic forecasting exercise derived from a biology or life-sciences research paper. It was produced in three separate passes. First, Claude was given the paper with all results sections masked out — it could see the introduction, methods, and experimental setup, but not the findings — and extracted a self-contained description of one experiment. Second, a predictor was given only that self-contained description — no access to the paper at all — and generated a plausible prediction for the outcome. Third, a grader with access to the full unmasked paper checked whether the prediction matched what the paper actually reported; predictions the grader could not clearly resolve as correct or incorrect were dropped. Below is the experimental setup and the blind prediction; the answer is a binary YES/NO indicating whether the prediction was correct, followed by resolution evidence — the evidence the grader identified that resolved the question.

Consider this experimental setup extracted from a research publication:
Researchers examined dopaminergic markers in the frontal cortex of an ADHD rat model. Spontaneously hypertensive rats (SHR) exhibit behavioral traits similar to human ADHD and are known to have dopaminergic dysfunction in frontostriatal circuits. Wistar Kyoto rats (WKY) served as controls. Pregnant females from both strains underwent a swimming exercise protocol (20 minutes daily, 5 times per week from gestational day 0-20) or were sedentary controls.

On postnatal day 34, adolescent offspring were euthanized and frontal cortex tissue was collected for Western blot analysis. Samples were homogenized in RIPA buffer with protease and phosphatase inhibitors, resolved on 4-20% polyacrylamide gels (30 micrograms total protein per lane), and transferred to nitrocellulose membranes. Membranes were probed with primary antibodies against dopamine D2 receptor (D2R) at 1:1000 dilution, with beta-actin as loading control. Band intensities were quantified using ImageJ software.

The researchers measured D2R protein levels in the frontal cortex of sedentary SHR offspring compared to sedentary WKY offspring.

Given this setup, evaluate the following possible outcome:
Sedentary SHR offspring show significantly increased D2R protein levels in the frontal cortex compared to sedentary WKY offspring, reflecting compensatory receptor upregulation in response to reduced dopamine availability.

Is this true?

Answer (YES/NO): NO